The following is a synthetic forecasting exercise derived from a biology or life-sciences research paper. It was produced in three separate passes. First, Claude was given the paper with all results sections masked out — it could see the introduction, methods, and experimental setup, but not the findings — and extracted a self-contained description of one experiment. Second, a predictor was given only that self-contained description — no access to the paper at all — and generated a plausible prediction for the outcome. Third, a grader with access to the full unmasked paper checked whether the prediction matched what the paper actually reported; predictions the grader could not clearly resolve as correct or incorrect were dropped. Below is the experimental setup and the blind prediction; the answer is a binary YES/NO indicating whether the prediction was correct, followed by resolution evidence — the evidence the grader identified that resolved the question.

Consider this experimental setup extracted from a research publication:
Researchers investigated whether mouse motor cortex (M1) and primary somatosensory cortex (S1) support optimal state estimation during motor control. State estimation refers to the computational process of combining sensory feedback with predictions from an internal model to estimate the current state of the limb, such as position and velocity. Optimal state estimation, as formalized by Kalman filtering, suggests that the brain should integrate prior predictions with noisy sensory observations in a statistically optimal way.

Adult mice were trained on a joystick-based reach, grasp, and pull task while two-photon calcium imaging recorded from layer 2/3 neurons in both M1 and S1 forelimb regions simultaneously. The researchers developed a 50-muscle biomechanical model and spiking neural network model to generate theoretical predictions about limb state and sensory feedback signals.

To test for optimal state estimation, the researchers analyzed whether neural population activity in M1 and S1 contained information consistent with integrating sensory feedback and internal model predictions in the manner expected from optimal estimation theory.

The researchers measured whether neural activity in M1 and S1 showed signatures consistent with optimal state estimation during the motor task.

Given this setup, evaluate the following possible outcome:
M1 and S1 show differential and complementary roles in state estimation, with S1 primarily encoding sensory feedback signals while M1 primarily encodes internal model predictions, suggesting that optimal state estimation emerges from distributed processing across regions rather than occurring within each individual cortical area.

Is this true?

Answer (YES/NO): NO